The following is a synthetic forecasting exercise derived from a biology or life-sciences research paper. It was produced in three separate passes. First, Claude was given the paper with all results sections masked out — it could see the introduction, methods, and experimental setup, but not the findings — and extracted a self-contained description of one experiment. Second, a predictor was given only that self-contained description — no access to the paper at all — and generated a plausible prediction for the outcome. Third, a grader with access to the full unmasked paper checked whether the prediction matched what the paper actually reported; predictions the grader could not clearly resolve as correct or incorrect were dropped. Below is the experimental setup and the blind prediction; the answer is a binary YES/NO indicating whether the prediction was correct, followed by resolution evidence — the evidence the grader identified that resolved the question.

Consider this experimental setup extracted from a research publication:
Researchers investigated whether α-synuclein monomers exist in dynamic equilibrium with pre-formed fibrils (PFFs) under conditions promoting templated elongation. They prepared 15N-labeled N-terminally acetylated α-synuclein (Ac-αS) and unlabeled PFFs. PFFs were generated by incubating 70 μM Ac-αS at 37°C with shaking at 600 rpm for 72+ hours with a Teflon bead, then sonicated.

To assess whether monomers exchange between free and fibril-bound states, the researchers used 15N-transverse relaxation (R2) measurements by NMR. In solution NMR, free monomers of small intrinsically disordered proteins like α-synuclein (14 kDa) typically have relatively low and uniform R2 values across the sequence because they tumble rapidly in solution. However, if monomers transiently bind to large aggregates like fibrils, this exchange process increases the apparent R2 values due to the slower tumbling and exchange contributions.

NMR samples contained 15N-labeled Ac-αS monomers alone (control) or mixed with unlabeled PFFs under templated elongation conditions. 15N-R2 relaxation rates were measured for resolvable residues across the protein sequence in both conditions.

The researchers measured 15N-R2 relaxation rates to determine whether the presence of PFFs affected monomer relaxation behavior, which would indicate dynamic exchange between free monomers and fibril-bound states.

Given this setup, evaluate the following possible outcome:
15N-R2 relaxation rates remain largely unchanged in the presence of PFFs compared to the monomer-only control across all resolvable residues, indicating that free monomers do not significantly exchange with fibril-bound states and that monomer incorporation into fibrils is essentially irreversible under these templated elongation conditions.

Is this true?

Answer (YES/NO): NO